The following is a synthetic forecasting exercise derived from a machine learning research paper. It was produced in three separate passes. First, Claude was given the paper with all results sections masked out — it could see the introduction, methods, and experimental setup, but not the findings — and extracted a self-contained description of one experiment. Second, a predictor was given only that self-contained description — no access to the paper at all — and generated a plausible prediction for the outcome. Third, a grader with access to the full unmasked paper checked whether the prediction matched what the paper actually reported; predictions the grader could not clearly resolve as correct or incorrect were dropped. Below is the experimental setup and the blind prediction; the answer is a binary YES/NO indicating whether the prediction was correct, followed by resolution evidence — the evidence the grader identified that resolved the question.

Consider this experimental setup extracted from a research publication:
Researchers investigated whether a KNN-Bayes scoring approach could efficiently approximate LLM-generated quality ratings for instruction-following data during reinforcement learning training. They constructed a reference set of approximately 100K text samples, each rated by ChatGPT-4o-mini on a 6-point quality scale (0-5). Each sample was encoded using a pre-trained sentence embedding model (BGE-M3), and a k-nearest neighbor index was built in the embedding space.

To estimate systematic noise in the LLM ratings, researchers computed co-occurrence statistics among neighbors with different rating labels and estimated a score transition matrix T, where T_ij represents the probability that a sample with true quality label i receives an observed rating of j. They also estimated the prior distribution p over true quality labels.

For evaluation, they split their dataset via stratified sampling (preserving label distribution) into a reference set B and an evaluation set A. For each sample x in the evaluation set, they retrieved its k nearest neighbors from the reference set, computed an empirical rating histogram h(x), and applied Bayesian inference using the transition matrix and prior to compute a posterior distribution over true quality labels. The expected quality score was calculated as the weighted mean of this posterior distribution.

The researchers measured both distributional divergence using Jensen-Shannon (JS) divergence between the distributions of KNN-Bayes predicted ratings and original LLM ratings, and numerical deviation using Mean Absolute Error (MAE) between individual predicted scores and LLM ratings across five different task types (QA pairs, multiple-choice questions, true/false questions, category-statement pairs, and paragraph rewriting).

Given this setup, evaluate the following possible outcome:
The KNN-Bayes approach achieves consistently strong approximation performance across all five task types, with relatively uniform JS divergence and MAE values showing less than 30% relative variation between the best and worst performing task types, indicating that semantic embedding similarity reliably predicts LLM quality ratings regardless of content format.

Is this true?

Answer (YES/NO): NO